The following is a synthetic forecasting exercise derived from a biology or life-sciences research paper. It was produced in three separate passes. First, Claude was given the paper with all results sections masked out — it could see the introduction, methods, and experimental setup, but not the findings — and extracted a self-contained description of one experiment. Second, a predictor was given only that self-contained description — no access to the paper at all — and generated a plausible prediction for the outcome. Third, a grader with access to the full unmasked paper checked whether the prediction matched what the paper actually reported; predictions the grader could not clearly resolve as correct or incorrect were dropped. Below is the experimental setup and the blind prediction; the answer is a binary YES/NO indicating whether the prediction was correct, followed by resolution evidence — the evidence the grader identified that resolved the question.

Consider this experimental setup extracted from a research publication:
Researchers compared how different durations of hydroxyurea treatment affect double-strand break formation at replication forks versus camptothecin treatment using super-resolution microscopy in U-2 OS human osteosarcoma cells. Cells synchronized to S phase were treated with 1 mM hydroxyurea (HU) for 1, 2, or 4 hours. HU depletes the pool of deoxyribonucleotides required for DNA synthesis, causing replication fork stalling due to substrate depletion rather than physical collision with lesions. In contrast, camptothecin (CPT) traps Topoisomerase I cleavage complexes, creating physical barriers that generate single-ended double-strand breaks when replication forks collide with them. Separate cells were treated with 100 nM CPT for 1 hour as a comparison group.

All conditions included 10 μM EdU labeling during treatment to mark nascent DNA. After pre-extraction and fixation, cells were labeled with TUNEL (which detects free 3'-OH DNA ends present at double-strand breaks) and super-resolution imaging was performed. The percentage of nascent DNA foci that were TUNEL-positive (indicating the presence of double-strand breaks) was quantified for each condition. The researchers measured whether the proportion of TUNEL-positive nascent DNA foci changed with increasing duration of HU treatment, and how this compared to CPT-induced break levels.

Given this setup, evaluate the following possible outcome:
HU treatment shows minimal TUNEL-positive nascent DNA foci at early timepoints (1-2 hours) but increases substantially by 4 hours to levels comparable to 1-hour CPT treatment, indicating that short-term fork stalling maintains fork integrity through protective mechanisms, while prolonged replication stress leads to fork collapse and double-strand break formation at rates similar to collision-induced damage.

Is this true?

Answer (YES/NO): NO